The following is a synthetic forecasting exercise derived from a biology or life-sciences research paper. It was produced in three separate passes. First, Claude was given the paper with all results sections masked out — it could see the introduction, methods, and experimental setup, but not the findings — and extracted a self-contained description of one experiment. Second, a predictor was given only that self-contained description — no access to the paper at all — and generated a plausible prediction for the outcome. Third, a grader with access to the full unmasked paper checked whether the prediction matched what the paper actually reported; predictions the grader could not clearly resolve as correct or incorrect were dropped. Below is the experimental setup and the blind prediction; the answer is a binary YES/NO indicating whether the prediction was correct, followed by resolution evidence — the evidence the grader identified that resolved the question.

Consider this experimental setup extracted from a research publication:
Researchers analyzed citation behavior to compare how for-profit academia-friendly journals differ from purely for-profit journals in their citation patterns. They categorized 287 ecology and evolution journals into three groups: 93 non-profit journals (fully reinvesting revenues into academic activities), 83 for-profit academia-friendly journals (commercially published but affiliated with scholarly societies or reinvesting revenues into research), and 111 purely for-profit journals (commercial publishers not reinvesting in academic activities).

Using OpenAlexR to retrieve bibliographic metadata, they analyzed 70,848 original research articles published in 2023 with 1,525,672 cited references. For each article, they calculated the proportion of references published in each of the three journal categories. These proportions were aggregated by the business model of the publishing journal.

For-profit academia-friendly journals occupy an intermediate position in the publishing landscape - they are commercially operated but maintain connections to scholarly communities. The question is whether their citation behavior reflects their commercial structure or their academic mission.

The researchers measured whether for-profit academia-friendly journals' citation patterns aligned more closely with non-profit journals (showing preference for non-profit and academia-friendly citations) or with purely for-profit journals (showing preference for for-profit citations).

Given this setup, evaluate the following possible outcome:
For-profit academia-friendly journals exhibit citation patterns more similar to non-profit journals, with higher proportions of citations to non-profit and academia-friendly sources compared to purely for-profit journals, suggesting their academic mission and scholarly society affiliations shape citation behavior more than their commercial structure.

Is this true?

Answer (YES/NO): NO